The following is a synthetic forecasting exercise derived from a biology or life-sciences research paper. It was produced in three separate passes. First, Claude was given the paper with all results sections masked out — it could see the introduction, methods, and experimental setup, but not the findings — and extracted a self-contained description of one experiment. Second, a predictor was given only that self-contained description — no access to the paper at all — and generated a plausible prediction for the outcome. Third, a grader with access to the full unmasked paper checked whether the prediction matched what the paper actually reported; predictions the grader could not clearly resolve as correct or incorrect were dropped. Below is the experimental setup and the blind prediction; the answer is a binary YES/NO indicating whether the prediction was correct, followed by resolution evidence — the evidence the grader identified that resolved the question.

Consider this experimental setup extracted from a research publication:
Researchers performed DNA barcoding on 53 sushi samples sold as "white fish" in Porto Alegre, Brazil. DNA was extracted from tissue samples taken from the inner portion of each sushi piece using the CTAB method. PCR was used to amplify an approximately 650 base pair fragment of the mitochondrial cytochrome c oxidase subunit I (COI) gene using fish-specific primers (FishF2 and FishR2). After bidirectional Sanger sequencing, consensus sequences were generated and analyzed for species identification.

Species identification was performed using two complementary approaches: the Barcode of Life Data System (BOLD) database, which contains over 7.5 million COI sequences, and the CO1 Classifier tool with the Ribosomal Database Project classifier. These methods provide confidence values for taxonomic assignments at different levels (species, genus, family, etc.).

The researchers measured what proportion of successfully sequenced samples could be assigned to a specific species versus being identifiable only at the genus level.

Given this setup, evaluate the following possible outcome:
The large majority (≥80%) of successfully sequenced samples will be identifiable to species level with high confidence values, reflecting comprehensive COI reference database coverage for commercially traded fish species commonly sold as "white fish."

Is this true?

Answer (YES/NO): YES